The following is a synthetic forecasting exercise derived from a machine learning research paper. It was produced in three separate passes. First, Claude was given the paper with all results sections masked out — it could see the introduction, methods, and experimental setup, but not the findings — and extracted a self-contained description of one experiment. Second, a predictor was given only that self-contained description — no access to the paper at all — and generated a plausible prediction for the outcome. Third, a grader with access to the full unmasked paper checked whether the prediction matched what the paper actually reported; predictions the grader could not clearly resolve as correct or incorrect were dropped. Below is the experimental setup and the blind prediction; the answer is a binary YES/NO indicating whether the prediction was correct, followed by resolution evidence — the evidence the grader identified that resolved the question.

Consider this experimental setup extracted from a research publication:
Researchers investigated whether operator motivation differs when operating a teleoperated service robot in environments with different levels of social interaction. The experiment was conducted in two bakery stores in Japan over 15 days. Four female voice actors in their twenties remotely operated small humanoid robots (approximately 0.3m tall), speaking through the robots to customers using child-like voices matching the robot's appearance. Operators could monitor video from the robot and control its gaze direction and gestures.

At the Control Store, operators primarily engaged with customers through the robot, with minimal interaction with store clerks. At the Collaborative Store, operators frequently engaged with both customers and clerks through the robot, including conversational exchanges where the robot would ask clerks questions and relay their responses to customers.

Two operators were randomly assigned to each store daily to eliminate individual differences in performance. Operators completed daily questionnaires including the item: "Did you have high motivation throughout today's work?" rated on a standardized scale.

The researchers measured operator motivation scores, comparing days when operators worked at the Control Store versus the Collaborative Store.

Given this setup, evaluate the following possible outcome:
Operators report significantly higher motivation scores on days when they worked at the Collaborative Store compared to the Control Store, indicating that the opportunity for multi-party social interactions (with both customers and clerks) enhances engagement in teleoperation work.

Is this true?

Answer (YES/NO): YES